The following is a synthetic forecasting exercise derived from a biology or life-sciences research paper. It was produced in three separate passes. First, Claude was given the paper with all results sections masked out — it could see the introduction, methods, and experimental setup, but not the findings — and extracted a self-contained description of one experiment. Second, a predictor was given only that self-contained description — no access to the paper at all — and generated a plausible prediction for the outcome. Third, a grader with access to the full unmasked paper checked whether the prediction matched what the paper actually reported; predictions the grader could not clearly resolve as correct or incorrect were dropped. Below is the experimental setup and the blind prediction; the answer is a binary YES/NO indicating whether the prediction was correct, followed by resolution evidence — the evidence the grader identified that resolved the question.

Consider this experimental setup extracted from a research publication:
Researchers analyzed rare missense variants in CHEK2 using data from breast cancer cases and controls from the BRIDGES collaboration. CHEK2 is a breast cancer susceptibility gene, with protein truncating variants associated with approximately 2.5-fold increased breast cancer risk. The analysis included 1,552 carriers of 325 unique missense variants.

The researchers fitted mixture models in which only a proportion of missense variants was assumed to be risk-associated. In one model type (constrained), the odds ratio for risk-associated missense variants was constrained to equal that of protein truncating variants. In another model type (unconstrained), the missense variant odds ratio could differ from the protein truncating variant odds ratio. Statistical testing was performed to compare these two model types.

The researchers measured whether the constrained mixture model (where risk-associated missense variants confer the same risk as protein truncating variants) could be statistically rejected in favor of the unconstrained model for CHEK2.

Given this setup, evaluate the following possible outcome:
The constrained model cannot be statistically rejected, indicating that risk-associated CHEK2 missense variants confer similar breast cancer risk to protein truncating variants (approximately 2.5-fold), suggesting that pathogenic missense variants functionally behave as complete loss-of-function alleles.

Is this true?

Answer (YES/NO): NO